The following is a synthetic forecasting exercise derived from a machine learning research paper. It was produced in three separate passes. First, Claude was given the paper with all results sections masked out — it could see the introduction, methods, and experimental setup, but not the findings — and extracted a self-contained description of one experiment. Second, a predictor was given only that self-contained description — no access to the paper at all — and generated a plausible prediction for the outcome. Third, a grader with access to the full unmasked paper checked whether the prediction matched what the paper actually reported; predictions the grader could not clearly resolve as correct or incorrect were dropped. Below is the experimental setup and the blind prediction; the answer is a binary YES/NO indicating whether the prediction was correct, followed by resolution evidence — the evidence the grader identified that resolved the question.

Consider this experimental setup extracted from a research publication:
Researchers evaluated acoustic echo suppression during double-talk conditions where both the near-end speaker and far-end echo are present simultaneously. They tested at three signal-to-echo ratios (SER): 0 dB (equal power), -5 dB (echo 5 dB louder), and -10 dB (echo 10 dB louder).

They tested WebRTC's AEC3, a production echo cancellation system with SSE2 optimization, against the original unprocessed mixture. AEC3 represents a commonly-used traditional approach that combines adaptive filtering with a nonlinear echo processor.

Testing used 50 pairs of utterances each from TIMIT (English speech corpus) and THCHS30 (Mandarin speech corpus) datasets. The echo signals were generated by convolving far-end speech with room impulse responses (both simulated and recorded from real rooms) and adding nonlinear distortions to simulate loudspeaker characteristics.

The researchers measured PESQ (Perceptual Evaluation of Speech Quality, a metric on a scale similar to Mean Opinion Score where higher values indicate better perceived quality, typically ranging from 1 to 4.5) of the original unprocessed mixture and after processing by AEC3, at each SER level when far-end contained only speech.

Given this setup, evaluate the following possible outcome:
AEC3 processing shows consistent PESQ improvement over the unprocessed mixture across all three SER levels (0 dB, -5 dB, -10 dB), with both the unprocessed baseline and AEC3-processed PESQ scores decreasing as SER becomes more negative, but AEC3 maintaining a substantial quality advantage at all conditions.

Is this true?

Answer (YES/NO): NO